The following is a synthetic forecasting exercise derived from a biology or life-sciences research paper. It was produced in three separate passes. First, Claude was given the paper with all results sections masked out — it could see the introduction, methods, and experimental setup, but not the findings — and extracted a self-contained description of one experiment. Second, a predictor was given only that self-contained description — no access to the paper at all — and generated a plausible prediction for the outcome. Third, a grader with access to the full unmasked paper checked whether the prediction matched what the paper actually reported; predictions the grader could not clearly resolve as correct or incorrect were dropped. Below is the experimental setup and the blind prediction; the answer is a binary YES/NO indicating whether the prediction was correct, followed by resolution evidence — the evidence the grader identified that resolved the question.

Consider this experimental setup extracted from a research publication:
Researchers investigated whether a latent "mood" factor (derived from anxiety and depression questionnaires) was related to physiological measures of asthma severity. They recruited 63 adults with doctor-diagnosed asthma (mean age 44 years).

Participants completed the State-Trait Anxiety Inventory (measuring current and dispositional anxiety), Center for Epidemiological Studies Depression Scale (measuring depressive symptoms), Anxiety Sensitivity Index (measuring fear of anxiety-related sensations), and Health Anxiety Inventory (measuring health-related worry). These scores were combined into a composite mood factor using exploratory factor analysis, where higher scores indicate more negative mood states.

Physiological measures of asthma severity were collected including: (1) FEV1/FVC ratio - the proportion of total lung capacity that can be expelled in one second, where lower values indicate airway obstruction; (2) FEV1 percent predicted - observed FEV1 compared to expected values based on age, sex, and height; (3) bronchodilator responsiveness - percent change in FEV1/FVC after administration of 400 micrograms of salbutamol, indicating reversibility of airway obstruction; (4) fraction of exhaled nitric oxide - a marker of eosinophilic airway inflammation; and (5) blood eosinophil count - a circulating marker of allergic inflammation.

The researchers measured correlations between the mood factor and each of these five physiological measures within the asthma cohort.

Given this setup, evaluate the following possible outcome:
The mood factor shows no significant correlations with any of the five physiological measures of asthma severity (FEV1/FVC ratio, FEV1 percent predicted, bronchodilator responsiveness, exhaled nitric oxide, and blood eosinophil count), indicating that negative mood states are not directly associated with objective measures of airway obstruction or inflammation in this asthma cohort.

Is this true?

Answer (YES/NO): YES